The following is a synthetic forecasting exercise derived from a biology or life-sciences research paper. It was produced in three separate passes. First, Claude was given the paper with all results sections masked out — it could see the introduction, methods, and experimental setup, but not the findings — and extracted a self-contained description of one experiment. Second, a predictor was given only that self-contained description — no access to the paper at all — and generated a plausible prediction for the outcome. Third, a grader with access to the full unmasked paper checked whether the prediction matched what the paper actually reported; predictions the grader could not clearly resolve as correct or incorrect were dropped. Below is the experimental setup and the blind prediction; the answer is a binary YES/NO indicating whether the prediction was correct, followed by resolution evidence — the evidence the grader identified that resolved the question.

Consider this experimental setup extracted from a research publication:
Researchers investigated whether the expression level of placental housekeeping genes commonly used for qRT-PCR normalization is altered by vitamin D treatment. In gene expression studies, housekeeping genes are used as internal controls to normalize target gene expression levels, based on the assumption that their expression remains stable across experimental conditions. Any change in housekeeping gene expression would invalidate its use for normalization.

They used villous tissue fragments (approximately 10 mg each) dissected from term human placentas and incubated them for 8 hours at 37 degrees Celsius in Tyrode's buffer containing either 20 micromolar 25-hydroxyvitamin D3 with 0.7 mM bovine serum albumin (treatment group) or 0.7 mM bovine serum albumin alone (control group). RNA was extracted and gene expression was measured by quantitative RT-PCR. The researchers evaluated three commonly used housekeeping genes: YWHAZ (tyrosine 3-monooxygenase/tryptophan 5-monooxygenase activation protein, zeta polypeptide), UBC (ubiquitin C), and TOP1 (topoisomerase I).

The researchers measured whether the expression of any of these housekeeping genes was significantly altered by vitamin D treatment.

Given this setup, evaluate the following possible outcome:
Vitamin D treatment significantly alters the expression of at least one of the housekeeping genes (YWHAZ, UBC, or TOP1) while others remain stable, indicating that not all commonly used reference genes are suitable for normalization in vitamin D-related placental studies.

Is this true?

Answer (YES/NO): YES